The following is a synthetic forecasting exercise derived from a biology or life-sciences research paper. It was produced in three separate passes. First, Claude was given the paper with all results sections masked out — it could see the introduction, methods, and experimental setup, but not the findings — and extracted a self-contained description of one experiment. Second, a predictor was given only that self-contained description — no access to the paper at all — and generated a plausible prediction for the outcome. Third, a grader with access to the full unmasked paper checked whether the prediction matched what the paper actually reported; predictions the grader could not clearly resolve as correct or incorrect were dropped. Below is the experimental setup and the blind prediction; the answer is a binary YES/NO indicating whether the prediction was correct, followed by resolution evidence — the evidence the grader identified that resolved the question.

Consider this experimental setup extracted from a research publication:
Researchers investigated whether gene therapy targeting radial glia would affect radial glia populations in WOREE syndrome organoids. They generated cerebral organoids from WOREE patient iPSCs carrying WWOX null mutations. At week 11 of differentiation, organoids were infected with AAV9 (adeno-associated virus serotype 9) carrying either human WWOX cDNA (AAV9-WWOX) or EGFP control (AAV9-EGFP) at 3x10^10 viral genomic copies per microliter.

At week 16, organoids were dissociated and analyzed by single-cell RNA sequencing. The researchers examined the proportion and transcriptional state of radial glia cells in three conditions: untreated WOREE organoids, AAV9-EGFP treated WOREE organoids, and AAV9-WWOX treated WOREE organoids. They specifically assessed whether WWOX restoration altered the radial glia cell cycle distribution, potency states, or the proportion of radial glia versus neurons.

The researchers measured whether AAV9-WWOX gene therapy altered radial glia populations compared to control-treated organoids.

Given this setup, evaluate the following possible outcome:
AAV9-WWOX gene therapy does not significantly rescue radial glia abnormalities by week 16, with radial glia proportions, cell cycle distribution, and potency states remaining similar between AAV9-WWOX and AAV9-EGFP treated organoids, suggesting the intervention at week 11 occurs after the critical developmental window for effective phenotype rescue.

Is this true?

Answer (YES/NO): NO